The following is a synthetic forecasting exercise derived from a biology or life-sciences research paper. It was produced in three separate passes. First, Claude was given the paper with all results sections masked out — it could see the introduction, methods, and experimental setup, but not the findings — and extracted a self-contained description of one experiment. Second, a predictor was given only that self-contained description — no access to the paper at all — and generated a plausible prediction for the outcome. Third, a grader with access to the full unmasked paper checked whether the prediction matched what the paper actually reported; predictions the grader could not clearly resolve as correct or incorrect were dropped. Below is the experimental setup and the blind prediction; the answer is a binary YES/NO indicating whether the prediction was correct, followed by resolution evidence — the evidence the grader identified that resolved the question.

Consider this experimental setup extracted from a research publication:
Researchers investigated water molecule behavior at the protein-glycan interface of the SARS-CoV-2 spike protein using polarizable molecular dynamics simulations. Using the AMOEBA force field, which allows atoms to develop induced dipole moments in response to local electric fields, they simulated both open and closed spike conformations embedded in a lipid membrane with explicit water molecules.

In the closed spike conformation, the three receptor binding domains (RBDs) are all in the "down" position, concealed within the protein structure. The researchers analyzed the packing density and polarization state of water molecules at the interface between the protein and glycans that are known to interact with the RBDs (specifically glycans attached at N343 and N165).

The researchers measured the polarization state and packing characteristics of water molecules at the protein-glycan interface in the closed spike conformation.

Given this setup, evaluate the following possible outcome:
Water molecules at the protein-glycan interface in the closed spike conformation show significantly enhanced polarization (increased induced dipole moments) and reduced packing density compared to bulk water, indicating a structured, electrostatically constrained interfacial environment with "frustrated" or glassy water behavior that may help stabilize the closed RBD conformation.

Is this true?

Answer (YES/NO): NO